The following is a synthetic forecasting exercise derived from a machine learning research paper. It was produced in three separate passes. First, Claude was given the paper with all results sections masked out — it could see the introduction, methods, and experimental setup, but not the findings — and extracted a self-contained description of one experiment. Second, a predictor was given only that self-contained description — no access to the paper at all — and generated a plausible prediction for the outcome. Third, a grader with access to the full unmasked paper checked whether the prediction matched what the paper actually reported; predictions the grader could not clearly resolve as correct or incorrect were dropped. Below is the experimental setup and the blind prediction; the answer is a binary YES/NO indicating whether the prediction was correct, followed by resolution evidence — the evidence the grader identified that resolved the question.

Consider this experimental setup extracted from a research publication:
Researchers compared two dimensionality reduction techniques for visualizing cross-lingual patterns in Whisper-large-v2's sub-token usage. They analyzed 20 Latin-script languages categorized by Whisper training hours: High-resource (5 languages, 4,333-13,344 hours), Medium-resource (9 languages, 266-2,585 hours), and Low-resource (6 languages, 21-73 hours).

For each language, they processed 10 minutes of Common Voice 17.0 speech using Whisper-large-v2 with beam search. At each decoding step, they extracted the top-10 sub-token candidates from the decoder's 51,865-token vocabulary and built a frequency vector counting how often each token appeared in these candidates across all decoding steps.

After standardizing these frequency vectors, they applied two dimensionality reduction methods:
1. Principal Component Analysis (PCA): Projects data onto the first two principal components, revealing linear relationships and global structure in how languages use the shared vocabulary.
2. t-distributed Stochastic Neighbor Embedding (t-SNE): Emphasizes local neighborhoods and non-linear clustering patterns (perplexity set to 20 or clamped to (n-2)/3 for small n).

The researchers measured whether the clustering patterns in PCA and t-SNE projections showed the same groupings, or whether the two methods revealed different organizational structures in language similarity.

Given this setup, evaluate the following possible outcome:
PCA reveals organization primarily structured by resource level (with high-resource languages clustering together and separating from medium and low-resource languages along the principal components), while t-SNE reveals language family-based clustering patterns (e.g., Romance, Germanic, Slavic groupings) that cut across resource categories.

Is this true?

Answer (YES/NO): NO